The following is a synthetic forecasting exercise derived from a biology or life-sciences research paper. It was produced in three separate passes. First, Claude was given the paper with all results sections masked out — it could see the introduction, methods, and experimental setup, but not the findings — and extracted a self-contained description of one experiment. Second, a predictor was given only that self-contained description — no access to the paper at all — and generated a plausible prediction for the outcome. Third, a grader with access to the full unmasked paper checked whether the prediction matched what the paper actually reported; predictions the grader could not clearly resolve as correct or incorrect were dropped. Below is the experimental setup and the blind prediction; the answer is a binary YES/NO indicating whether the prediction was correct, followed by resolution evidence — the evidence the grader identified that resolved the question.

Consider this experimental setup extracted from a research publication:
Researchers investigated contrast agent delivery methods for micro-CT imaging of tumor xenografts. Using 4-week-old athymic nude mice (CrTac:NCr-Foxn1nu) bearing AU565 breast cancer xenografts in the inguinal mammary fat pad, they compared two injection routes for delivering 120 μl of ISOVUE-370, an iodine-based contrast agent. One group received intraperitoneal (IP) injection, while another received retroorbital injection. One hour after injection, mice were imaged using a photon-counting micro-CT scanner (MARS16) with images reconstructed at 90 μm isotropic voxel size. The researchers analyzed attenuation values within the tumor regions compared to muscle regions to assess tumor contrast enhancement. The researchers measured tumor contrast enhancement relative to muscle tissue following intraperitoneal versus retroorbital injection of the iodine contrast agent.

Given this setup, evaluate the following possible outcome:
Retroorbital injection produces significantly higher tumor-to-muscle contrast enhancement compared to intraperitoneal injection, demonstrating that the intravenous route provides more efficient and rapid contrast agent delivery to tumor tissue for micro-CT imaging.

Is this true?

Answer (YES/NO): YES